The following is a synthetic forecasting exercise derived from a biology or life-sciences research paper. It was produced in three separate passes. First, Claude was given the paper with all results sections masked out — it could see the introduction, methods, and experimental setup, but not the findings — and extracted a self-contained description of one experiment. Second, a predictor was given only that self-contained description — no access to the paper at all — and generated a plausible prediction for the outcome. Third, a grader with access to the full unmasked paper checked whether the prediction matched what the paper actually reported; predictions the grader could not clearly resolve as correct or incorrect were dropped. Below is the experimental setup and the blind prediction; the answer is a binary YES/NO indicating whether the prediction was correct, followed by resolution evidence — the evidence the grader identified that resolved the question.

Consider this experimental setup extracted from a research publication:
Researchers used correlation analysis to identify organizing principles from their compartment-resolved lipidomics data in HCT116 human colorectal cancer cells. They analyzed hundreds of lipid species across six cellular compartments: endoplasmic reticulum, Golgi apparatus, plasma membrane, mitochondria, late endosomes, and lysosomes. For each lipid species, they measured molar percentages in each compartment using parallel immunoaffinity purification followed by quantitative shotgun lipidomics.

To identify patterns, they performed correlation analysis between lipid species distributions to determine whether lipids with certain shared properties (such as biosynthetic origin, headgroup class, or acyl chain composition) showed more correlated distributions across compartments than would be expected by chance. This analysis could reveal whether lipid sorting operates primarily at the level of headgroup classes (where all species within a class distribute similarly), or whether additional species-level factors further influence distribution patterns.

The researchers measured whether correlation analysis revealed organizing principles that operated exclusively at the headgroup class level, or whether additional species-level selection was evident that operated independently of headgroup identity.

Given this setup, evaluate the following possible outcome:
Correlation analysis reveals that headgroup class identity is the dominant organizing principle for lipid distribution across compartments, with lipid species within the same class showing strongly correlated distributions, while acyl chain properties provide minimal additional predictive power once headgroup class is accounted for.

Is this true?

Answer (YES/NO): NO